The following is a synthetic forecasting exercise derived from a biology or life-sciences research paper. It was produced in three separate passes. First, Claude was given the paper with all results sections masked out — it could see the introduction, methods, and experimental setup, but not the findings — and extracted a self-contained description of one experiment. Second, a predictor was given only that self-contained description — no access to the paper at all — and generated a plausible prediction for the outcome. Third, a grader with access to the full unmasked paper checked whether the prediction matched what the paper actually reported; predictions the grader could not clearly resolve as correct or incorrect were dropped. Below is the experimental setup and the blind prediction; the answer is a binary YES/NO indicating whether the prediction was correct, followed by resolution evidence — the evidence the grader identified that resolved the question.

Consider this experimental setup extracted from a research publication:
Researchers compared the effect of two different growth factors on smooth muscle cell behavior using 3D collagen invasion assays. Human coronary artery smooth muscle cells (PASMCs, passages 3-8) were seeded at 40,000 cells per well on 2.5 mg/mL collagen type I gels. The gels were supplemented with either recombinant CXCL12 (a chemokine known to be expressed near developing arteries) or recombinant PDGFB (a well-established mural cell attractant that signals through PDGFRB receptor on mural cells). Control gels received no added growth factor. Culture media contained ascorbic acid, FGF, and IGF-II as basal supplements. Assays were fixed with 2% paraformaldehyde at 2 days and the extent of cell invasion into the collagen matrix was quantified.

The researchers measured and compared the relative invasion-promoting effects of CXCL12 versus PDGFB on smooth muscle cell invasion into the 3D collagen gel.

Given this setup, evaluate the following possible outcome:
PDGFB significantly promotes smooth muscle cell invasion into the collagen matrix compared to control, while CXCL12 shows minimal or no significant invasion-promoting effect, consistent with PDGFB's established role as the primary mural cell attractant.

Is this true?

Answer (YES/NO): YES